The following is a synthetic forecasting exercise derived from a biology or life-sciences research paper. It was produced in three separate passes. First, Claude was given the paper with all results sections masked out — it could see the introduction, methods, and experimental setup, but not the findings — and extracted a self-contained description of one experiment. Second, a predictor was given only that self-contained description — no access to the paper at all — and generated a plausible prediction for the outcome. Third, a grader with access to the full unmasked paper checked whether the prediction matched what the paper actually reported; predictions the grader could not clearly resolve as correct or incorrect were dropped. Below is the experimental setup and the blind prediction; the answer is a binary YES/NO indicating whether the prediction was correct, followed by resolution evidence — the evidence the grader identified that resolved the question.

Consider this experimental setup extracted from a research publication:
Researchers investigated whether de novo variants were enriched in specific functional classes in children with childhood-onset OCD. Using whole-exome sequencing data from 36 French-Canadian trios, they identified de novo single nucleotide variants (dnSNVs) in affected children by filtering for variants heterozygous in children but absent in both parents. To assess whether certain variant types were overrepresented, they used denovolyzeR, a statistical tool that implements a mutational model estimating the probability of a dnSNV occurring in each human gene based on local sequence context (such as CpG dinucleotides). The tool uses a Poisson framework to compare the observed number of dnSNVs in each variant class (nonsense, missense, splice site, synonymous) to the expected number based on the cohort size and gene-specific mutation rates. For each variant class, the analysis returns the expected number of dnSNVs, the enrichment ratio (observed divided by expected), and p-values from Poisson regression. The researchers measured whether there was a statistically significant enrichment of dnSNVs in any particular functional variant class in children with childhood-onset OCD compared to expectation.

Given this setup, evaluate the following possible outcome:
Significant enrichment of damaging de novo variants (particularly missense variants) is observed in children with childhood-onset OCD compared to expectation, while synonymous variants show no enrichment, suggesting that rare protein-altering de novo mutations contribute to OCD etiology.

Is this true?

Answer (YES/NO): NO